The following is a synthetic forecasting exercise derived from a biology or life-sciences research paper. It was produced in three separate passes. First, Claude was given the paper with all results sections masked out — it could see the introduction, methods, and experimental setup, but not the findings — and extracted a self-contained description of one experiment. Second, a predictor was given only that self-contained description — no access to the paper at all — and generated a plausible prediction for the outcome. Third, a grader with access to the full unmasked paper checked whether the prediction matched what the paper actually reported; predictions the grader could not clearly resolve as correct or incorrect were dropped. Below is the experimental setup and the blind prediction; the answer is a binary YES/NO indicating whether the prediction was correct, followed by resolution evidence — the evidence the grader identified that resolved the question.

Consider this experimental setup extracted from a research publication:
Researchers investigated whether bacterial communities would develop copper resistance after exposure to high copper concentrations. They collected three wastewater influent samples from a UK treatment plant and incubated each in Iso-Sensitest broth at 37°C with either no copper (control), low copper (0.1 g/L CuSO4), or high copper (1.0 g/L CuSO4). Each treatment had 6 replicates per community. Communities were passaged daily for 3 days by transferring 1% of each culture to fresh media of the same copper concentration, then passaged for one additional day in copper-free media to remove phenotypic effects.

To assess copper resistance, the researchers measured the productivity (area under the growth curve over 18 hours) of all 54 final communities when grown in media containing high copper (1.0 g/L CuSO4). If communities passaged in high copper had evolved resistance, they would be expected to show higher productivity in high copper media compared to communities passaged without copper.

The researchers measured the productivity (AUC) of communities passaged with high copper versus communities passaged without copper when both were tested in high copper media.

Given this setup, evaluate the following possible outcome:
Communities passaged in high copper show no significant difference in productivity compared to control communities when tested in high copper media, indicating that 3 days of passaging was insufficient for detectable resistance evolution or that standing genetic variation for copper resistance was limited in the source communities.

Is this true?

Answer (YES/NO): YES